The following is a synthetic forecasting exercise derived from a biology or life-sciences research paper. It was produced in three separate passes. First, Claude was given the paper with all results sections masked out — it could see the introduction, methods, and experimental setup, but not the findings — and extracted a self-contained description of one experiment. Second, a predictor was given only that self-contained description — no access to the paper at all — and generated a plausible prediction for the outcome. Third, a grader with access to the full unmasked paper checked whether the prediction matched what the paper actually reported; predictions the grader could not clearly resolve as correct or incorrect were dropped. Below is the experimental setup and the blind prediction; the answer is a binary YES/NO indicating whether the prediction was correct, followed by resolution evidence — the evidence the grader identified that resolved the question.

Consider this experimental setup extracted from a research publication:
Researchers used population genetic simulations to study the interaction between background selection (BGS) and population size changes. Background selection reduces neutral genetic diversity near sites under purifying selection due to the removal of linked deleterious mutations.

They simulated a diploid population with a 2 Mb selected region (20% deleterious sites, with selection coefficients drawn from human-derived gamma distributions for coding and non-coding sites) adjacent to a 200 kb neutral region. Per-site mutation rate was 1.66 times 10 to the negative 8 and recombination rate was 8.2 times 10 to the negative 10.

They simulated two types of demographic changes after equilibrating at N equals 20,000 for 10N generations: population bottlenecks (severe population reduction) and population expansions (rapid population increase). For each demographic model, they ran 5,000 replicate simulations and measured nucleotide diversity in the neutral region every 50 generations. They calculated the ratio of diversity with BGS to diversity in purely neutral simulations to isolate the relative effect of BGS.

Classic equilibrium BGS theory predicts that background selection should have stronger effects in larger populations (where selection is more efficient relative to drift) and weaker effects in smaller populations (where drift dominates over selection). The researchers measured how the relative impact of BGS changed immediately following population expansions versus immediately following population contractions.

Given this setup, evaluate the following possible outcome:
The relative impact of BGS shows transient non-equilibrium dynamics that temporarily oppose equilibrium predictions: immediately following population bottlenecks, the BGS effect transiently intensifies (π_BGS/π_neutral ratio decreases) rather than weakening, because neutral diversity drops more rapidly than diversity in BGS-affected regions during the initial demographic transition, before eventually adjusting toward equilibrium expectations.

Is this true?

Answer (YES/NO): NO